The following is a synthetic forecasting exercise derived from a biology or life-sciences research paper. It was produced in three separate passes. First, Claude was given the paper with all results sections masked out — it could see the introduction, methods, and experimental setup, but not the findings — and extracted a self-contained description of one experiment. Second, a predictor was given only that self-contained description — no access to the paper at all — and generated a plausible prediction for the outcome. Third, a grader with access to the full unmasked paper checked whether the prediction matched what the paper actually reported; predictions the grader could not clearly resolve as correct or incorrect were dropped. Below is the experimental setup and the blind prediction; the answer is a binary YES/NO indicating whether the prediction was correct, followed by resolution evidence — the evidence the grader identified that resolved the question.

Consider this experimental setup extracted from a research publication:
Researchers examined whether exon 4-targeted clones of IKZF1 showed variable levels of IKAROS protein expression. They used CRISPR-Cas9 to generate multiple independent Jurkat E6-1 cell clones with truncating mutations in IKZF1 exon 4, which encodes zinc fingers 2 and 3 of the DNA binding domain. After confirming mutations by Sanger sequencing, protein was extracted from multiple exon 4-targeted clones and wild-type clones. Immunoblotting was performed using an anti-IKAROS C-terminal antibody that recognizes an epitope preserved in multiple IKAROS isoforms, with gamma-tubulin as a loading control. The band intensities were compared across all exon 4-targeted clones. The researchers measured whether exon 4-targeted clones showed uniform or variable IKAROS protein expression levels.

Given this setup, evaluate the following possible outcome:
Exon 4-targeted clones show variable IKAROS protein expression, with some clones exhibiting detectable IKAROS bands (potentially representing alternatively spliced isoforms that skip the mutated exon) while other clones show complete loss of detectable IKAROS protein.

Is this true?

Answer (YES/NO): YES